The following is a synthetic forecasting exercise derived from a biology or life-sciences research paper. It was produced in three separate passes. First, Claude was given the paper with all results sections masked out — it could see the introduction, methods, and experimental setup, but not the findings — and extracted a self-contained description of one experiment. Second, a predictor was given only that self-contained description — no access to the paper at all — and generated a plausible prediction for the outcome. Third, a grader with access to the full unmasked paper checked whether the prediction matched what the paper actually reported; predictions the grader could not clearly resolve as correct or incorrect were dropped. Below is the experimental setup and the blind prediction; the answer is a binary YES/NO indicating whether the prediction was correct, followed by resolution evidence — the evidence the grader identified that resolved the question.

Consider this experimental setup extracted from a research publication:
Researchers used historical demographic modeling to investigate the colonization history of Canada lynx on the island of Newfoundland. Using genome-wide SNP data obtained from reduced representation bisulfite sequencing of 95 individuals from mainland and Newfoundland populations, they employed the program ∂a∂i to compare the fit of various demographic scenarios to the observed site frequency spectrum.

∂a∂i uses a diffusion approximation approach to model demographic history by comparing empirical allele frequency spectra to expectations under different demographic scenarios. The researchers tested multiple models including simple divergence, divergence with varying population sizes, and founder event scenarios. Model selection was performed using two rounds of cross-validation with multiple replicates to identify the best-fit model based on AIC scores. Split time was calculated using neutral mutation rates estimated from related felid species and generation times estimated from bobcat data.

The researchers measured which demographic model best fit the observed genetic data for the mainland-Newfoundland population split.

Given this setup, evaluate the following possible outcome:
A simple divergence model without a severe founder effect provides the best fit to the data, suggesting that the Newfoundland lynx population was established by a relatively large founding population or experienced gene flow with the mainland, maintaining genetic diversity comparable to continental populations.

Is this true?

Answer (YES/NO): NO